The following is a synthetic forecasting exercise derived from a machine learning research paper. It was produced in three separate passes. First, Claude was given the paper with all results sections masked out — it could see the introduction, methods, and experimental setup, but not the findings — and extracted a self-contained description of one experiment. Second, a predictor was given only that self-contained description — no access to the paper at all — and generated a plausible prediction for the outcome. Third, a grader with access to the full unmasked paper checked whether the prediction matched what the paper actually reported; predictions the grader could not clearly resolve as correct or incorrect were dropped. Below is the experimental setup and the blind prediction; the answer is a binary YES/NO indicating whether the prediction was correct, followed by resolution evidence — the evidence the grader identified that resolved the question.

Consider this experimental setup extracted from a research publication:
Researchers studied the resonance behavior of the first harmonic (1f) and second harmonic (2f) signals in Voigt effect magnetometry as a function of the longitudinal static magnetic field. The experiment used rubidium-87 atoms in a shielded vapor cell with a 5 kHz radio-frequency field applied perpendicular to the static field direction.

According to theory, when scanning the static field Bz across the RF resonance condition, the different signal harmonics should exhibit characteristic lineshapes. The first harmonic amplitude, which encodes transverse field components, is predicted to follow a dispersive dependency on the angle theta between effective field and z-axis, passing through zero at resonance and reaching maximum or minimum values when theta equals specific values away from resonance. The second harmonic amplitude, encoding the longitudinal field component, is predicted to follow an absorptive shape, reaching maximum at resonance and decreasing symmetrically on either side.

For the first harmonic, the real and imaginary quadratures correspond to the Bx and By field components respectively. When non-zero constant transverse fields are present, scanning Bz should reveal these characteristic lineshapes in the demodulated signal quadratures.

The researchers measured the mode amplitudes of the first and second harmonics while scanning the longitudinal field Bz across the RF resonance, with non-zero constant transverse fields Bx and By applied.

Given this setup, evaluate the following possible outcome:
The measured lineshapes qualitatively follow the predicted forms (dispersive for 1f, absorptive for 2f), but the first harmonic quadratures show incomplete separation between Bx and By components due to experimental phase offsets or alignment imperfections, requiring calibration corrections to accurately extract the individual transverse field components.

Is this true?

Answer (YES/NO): YES